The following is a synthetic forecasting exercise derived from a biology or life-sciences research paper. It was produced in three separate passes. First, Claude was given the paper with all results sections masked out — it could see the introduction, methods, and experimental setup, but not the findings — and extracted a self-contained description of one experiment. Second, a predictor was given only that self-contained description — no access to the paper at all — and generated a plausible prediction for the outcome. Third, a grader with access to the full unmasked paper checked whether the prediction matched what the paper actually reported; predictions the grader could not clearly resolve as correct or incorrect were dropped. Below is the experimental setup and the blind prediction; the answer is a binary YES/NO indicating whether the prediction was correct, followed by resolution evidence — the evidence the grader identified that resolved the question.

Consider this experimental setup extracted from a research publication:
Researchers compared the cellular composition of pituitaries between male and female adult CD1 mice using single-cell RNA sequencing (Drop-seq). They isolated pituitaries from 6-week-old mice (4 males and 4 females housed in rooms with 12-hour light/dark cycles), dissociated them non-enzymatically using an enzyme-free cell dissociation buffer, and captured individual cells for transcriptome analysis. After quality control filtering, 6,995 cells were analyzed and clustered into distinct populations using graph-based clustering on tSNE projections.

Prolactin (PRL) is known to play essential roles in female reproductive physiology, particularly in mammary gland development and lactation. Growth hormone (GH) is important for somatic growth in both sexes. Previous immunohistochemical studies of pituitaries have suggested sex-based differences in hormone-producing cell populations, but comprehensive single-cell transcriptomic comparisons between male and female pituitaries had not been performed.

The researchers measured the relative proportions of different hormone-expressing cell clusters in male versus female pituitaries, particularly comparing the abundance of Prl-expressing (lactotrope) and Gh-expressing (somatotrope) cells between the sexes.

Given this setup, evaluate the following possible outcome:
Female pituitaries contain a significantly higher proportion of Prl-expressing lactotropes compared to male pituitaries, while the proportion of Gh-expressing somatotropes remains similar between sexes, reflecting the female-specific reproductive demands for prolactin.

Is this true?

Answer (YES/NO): NO